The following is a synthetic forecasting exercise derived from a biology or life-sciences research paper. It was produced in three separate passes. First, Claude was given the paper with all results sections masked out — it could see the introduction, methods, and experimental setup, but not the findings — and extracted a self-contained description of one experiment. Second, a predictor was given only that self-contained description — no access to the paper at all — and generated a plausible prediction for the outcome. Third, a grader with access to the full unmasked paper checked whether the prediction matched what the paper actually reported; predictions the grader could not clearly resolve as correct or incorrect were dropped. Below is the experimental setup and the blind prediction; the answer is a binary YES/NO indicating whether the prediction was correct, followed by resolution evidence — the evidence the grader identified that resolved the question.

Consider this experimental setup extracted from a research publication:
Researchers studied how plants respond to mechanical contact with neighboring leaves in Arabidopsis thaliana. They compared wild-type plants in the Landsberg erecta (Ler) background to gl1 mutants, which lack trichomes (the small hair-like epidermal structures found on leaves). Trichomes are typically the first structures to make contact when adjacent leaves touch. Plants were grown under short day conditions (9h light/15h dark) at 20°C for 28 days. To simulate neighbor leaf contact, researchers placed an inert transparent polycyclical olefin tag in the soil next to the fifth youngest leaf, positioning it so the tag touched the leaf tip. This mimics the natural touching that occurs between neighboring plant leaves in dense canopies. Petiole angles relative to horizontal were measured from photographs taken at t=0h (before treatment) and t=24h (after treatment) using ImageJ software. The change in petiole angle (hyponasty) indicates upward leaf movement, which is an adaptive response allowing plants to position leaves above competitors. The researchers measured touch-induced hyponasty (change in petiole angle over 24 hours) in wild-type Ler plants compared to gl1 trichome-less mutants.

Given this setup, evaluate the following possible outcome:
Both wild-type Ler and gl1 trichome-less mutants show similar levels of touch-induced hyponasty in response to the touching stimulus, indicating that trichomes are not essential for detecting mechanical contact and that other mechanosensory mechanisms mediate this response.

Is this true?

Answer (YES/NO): NO